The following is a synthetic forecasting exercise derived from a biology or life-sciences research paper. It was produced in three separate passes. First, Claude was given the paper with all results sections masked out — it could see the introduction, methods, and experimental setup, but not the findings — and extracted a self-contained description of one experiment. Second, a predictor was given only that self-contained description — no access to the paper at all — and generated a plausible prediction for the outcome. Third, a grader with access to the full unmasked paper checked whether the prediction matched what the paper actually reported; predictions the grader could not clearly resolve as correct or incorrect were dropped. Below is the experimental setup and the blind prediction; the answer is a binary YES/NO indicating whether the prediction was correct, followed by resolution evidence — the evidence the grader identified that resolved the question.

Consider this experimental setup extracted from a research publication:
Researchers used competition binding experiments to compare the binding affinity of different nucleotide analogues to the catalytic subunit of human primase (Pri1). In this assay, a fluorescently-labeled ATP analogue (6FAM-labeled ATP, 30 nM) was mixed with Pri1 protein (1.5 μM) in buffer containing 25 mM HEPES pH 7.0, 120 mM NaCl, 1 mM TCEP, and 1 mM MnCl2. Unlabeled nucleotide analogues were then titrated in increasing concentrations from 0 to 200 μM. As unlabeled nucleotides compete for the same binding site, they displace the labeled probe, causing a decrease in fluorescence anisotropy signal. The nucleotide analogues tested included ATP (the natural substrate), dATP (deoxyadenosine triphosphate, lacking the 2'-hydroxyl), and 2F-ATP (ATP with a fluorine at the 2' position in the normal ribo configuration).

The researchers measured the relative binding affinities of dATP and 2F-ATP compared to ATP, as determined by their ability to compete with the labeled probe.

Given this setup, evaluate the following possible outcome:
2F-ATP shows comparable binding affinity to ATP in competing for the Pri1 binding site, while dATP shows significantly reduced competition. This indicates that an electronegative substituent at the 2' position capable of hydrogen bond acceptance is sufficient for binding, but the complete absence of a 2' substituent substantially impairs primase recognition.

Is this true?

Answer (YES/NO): NO